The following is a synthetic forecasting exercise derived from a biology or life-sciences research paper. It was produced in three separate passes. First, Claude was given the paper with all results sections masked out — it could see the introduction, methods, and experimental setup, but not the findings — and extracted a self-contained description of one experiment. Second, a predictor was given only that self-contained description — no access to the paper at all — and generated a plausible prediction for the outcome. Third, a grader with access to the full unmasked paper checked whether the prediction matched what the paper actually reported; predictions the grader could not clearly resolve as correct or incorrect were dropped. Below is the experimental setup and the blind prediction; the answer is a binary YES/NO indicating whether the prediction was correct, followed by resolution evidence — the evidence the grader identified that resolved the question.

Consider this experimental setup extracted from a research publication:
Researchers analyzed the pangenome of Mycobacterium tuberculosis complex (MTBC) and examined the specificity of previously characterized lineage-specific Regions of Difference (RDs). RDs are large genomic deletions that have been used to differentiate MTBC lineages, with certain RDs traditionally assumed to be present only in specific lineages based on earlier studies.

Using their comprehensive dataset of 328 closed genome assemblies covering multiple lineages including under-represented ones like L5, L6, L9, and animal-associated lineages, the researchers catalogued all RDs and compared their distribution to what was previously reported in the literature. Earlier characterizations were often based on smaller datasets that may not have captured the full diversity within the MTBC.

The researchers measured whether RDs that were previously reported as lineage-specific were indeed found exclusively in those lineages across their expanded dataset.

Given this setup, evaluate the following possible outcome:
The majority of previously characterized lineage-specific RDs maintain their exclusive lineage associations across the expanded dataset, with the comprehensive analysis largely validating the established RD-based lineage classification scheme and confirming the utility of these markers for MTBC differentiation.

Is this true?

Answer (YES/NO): NO